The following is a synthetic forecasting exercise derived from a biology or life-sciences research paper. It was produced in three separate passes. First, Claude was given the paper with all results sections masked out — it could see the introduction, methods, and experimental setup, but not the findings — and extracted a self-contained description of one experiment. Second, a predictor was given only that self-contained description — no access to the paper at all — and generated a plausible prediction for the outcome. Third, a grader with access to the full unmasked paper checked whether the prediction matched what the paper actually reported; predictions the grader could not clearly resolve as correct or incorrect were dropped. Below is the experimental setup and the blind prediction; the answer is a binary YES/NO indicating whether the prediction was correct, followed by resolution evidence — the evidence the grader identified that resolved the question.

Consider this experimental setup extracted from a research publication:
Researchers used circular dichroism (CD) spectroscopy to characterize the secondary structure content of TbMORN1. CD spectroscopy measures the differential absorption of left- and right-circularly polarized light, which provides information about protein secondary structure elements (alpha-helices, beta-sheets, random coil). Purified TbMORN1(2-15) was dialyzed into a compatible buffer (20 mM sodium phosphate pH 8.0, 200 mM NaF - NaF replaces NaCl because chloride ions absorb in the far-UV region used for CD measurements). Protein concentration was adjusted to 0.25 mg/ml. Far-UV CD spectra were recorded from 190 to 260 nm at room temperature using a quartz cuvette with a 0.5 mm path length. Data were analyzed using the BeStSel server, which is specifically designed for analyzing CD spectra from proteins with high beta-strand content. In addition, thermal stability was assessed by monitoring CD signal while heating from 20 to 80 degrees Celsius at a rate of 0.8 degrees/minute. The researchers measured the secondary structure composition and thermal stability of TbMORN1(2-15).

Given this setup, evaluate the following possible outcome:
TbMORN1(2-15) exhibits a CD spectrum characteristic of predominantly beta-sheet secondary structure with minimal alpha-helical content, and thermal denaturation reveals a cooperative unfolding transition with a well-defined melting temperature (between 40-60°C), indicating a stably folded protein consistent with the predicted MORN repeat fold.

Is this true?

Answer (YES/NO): YES